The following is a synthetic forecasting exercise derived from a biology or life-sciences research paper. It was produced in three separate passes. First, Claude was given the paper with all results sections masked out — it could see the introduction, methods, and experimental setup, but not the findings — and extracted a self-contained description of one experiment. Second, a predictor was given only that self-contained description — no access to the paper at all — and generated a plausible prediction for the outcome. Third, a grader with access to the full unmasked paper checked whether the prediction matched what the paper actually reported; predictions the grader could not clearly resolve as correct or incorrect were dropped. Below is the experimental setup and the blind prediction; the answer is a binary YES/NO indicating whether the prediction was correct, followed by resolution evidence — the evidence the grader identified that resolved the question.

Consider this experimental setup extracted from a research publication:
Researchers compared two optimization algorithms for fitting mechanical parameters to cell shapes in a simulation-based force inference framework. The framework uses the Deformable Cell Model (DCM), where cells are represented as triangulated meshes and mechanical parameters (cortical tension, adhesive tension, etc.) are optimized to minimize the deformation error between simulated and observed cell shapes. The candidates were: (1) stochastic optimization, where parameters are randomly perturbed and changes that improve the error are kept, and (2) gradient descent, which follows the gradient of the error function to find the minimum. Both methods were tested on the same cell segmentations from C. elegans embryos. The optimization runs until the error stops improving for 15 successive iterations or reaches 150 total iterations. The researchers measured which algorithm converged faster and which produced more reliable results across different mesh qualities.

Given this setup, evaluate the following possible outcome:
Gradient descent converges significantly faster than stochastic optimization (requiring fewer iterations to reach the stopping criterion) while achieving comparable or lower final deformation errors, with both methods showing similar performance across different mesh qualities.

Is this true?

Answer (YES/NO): NO